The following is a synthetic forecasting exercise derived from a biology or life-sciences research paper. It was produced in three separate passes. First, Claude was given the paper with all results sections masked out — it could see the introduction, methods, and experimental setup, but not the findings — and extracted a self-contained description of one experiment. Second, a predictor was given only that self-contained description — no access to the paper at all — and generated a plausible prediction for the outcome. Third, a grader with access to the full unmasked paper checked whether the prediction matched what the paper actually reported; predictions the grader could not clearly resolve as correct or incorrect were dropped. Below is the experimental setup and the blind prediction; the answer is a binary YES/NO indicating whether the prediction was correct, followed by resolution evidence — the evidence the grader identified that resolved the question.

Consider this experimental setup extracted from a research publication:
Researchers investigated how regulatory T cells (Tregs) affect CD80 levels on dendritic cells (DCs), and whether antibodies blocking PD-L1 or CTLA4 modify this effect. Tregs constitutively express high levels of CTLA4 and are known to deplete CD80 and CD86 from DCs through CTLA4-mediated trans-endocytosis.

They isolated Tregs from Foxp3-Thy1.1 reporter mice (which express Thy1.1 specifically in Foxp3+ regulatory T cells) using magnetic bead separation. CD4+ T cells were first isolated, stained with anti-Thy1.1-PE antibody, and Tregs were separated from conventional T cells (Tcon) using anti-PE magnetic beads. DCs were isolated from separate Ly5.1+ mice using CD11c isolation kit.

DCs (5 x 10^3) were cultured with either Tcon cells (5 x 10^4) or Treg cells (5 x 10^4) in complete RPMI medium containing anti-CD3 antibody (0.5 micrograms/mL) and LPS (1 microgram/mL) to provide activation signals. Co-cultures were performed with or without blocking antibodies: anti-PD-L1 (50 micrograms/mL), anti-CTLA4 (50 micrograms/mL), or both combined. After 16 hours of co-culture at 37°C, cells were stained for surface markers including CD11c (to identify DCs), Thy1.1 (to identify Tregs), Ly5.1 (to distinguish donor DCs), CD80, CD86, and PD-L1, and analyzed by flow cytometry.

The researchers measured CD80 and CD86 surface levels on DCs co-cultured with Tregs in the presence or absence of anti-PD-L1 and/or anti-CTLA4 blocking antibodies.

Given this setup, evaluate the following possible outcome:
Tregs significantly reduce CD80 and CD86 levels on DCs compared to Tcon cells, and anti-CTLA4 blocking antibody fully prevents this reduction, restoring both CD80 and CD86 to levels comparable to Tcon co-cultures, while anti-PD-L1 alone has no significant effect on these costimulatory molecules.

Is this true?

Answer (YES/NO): NO